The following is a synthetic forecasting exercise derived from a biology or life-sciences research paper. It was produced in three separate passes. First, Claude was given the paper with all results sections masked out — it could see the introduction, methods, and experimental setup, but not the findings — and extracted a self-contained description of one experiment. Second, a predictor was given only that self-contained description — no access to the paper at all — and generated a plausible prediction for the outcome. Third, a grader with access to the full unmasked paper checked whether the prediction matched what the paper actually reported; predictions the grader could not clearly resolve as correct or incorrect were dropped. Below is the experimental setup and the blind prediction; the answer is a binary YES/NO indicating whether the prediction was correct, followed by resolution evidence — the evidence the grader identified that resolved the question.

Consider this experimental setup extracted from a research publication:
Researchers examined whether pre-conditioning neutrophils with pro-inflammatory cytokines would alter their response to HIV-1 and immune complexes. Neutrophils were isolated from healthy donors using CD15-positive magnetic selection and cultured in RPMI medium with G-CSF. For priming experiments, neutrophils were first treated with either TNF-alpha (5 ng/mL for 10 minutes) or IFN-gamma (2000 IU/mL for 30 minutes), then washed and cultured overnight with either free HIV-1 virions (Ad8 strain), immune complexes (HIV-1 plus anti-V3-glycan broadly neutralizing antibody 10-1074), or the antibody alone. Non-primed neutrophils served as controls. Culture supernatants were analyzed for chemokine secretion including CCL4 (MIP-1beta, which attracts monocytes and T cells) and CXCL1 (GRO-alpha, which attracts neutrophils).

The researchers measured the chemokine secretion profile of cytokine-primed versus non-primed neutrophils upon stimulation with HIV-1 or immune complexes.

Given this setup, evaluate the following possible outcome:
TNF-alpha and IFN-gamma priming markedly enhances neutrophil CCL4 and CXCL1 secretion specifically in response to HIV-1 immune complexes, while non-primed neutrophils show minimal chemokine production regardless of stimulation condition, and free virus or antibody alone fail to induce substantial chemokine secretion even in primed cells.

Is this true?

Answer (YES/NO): NO